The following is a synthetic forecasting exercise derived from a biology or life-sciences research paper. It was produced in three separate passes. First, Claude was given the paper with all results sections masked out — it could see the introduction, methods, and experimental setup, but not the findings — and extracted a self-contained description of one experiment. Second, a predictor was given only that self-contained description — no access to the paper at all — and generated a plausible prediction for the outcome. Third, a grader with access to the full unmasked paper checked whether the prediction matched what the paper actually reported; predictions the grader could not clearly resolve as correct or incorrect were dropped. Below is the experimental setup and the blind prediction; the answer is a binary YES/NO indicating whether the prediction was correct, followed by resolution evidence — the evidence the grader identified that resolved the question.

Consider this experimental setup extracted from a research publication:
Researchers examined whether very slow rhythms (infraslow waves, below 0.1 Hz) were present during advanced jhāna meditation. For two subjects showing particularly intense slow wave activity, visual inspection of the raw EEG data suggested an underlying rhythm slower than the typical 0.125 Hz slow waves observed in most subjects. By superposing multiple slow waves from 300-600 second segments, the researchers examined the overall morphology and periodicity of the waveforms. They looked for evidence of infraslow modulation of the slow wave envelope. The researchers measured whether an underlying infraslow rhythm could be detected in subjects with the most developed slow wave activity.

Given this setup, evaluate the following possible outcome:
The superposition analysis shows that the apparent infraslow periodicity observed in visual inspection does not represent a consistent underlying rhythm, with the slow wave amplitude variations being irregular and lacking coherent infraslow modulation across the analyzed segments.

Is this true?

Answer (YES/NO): NO